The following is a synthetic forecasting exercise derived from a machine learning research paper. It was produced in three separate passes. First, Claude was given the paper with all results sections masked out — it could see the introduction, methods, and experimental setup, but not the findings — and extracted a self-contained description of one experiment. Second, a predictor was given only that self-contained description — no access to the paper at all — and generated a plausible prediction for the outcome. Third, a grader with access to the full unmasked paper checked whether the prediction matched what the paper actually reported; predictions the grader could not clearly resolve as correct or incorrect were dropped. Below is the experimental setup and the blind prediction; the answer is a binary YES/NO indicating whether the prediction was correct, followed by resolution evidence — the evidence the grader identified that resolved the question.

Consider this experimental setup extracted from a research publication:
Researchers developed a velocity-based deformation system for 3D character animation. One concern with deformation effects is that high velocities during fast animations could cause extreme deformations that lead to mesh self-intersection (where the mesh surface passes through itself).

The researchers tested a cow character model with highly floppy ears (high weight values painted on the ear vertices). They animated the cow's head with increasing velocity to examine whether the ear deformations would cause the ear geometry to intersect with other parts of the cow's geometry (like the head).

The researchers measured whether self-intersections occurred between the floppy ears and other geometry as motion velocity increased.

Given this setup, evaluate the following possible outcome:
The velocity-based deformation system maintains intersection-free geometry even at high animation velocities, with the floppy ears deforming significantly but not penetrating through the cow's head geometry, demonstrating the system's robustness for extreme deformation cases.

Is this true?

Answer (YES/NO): NO